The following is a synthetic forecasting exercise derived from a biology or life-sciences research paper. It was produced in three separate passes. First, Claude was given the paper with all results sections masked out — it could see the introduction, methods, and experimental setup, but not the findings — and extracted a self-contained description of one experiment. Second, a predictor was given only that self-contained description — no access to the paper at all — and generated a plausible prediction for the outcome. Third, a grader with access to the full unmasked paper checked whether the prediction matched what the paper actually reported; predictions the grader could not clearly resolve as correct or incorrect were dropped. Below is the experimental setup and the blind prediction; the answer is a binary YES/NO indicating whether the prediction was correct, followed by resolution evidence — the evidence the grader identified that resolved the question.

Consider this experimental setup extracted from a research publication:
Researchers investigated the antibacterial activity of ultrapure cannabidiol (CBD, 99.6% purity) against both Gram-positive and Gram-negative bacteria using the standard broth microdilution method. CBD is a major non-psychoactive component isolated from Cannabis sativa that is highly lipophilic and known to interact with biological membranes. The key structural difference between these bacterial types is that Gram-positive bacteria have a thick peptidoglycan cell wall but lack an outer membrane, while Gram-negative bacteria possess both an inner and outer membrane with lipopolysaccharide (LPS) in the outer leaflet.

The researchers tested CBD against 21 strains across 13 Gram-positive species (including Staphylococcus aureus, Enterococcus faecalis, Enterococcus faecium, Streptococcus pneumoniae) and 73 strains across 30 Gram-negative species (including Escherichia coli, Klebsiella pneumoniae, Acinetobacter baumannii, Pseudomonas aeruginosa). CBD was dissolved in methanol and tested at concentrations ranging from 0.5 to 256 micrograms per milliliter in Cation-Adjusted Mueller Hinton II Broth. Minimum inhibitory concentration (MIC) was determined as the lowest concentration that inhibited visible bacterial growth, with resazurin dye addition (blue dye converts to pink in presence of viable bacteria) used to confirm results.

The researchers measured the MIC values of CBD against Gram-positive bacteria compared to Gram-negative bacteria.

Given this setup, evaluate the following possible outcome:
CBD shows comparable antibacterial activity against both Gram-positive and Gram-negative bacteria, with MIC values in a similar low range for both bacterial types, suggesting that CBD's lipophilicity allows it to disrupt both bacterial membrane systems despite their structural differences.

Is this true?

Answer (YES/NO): NO